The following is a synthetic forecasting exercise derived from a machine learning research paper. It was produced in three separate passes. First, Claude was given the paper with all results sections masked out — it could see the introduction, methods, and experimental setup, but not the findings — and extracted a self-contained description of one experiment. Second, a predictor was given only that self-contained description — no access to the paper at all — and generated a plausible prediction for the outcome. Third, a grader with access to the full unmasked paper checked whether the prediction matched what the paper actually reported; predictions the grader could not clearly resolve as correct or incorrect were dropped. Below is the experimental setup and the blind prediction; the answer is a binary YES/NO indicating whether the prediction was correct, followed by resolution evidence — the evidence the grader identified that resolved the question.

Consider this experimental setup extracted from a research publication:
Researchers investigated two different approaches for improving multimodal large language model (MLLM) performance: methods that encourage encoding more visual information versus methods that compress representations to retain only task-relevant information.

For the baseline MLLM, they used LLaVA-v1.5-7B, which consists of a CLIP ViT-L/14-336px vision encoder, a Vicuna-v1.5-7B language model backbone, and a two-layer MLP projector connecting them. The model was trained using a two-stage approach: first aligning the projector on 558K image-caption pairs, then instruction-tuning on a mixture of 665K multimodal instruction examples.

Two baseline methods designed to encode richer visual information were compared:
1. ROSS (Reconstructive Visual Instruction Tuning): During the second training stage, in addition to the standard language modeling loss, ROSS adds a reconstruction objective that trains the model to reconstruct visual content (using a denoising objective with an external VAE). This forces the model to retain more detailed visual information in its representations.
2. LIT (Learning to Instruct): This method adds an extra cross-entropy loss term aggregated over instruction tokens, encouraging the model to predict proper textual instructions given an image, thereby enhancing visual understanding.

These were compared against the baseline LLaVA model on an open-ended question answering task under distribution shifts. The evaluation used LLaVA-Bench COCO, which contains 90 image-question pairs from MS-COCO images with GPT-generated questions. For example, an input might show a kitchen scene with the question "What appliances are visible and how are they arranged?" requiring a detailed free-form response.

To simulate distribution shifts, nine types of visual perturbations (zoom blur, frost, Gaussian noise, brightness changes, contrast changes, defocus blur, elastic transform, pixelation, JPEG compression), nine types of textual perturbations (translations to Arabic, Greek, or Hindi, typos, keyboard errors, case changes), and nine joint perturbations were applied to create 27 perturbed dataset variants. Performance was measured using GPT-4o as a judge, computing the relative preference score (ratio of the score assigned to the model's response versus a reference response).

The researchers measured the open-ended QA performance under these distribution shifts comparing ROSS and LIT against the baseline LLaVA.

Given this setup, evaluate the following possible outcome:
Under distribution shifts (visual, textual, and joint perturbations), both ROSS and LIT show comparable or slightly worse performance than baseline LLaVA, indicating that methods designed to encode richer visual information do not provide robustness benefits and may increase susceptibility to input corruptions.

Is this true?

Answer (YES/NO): NO